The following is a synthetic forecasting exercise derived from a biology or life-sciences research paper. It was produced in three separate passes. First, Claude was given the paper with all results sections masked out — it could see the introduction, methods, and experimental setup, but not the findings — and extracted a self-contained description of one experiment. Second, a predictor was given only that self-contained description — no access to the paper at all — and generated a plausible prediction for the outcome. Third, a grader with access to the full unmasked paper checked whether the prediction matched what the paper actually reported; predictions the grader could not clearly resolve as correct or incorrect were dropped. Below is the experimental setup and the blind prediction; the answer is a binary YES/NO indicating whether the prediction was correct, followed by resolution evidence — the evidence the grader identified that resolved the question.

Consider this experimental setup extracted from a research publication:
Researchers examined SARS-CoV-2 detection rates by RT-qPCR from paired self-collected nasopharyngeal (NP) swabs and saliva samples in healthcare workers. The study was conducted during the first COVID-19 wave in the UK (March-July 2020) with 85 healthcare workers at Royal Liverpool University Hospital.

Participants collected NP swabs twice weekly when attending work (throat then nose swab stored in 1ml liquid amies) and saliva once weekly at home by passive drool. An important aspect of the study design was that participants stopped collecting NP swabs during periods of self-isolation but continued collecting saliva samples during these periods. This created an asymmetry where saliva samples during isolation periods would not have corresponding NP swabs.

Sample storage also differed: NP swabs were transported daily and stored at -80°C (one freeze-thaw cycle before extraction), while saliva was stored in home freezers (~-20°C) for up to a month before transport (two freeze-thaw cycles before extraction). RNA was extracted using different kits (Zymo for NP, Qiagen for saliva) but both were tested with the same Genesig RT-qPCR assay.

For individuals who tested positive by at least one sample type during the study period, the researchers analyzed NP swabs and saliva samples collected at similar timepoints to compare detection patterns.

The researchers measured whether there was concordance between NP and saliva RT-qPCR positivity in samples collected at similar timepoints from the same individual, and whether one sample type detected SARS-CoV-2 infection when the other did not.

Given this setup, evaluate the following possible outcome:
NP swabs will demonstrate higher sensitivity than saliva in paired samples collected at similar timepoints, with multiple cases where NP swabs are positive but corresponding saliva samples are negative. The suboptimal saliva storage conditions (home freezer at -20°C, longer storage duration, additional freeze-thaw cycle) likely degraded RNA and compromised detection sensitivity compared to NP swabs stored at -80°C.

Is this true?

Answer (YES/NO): NO